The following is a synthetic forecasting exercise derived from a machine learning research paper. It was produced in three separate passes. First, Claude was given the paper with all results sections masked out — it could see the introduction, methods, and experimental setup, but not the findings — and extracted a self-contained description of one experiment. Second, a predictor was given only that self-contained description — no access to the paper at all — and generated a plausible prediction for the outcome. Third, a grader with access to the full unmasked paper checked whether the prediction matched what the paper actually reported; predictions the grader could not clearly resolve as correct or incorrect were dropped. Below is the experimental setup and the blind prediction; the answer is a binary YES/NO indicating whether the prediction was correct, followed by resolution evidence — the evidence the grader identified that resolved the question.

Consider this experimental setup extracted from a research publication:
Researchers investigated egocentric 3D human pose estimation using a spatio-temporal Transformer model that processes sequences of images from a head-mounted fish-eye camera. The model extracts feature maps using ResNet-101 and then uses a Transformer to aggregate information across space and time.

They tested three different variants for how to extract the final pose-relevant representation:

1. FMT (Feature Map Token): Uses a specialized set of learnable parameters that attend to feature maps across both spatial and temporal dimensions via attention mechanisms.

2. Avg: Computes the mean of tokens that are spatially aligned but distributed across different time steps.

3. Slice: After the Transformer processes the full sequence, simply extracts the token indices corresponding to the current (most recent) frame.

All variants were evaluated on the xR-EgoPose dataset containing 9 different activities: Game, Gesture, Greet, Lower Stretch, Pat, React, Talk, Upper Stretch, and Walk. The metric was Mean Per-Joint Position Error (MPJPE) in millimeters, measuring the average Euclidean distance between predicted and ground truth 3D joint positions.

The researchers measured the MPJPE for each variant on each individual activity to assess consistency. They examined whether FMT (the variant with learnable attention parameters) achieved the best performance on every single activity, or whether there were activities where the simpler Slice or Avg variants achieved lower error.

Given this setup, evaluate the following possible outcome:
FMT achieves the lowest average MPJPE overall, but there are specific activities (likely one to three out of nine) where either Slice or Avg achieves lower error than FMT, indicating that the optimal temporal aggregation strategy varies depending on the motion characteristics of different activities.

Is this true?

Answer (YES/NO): NO